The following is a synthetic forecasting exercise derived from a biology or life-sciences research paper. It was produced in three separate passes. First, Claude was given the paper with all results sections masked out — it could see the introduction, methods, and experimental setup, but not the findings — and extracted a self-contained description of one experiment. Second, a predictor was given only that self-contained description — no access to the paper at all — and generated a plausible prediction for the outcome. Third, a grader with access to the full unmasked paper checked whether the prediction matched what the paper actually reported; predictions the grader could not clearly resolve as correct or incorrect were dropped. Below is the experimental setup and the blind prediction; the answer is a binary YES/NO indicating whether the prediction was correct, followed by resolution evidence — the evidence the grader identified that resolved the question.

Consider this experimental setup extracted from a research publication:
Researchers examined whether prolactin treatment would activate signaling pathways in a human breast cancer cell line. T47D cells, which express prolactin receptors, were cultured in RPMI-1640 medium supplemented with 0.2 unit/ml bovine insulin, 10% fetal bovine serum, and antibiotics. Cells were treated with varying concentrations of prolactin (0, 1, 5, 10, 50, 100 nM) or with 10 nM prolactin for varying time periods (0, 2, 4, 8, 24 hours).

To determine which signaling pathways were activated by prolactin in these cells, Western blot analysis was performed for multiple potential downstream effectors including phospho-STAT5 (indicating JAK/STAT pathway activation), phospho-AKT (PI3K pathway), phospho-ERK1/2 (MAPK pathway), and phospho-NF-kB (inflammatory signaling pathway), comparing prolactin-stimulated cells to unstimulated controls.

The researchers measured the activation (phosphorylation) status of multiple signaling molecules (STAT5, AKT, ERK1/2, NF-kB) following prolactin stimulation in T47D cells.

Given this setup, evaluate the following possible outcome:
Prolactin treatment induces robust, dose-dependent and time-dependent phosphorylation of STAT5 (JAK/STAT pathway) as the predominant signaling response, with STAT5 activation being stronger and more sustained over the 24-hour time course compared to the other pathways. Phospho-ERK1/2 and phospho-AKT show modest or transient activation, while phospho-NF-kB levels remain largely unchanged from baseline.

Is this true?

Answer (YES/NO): NO